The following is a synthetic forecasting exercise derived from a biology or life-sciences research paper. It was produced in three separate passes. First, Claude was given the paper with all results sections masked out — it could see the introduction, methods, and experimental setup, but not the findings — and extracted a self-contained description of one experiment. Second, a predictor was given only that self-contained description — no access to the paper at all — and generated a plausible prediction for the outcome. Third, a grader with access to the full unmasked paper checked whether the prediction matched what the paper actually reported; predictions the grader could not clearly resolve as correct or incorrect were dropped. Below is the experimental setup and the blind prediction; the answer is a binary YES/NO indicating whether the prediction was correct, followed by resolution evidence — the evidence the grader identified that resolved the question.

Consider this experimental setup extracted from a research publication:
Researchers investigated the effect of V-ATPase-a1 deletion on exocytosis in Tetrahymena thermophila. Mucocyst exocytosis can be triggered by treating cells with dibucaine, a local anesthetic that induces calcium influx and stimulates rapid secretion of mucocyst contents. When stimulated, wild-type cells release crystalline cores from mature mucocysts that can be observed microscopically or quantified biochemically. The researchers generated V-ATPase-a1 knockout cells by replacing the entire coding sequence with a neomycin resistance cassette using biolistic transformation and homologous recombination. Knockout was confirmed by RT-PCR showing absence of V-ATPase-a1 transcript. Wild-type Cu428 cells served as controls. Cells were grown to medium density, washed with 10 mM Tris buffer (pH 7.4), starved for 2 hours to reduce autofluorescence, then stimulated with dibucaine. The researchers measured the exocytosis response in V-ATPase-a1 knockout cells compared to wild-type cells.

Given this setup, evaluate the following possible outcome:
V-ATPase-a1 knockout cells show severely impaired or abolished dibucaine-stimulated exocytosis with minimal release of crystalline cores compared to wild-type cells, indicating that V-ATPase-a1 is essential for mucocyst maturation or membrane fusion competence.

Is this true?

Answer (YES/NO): YES